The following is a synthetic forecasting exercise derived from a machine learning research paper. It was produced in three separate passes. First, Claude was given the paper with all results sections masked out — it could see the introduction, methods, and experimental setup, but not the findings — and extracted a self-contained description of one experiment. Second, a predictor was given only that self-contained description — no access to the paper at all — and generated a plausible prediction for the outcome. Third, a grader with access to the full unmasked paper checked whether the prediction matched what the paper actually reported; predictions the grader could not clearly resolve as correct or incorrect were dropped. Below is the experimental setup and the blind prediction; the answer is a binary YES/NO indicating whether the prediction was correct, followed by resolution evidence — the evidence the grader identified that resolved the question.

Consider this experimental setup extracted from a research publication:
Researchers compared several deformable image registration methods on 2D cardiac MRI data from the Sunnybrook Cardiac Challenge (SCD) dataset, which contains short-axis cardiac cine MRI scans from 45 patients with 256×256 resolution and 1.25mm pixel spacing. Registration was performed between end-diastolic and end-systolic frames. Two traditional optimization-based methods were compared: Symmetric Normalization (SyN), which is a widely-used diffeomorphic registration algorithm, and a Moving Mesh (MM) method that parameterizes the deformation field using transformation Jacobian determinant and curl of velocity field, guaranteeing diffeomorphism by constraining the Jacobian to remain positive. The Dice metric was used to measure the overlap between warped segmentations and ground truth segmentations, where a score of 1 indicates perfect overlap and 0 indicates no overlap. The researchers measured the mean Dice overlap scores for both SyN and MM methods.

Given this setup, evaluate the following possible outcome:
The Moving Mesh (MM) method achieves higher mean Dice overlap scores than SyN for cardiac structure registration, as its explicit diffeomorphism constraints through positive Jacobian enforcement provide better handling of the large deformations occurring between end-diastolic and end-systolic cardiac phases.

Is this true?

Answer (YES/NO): NO